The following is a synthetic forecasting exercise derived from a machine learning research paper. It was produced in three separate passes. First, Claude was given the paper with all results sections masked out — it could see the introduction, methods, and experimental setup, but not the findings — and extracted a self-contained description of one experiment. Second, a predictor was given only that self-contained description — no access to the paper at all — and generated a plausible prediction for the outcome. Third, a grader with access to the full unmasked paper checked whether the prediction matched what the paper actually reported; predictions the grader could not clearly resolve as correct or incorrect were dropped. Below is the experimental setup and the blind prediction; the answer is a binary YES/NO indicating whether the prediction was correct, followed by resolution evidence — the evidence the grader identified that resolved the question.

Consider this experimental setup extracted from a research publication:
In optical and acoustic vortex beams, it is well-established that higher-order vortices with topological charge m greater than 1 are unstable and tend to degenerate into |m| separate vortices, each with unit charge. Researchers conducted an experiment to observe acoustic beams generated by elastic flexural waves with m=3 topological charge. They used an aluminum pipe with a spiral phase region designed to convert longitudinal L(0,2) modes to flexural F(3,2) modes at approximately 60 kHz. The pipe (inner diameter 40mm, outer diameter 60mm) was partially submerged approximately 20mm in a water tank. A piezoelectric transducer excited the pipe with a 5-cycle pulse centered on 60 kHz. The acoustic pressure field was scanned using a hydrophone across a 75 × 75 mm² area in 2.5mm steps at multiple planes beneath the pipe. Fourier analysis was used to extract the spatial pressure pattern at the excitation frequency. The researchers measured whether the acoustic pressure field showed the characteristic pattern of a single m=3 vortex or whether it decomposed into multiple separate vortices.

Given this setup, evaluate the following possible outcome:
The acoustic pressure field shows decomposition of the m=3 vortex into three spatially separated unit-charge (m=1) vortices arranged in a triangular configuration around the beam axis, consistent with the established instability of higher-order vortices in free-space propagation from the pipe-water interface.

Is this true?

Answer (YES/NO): YES